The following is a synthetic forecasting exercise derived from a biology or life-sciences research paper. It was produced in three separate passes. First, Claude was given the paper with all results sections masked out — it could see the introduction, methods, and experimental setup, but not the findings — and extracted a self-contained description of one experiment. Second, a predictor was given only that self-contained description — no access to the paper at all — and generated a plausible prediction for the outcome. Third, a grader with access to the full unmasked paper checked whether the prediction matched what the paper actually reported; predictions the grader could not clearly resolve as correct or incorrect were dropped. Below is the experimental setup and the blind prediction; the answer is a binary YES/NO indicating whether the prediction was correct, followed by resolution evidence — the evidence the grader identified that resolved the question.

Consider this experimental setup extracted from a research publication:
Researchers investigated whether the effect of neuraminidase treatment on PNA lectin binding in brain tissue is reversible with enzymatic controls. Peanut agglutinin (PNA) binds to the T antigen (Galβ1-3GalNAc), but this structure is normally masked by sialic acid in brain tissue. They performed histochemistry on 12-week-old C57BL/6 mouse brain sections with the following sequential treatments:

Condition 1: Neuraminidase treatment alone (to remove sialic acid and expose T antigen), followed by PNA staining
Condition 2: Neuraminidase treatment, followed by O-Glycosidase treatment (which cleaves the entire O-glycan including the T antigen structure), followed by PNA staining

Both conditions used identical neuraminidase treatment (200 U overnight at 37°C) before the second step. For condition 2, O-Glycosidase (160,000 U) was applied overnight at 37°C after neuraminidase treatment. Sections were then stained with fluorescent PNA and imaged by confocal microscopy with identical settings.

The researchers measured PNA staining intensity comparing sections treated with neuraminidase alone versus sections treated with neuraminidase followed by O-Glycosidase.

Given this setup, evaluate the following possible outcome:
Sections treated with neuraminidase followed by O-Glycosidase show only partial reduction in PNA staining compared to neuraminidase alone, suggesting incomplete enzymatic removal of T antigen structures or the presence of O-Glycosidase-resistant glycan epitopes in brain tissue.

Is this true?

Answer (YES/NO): NO